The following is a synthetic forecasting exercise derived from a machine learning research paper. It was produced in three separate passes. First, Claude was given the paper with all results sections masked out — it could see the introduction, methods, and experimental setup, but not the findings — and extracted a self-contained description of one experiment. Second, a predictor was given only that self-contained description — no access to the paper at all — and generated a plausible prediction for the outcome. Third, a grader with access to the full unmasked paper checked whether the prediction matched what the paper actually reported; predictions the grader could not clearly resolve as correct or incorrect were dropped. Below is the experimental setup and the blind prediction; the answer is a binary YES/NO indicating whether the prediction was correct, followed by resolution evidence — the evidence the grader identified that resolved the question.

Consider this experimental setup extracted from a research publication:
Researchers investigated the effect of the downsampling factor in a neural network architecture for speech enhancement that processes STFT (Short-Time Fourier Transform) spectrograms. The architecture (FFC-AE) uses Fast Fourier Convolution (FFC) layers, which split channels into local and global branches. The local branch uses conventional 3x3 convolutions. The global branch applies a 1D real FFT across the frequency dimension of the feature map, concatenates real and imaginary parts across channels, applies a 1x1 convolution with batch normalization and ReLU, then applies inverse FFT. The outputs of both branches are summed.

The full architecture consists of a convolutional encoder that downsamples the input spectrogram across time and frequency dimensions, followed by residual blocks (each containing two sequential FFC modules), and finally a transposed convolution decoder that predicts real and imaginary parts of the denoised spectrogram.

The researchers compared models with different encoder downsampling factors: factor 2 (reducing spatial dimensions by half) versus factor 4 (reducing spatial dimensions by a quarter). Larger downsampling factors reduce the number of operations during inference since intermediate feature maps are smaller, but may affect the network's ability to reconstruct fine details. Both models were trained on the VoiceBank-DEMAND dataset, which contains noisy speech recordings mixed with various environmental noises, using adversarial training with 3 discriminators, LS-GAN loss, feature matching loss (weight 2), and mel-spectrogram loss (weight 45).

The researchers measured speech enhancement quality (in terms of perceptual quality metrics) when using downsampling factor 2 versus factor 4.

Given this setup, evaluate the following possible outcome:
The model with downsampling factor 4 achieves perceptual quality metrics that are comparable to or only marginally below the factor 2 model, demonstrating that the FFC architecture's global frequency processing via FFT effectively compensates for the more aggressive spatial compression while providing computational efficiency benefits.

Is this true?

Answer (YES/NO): NO